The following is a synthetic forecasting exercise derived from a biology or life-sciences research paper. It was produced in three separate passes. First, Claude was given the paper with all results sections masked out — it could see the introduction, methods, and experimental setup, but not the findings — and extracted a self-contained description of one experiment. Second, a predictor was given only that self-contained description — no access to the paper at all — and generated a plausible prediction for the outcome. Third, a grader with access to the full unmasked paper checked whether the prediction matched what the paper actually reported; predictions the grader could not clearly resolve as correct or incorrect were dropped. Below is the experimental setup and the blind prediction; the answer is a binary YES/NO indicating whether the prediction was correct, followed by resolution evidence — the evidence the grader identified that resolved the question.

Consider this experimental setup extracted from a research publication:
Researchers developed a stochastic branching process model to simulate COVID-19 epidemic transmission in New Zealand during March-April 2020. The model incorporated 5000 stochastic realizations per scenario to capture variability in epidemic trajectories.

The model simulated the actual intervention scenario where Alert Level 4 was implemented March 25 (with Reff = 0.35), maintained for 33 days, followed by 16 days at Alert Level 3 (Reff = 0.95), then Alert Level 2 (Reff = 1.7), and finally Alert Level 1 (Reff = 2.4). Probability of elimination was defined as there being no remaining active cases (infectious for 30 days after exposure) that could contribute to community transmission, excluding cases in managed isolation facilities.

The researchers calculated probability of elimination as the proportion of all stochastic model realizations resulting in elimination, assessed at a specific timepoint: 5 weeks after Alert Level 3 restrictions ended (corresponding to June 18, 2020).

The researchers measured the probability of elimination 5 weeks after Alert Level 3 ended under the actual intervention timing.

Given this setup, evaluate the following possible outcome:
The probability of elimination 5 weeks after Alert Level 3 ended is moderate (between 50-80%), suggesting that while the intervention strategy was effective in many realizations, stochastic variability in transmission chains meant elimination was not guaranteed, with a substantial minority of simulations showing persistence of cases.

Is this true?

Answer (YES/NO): YES